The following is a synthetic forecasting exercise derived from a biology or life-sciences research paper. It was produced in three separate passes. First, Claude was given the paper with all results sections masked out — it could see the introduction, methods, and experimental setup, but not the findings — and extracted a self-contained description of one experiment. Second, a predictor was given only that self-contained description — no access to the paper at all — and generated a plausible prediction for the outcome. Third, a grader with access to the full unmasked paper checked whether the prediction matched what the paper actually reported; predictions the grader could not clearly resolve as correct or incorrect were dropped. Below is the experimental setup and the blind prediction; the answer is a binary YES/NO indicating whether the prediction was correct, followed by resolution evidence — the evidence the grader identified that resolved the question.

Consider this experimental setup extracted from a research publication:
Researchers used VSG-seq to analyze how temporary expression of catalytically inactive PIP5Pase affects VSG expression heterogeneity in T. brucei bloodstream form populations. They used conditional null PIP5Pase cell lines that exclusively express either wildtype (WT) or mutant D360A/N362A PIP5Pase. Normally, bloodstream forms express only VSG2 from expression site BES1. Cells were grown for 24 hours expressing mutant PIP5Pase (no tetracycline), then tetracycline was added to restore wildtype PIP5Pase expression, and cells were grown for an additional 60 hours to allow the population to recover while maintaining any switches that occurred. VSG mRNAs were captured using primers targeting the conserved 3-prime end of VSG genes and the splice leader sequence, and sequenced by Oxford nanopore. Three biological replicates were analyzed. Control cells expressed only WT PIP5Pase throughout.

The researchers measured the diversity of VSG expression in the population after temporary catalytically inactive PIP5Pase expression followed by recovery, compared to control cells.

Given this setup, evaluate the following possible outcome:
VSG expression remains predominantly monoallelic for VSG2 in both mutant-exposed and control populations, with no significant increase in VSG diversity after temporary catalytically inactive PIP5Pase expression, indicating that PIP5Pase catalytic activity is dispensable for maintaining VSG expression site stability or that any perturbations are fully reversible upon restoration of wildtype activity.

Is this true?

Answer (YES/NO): NO